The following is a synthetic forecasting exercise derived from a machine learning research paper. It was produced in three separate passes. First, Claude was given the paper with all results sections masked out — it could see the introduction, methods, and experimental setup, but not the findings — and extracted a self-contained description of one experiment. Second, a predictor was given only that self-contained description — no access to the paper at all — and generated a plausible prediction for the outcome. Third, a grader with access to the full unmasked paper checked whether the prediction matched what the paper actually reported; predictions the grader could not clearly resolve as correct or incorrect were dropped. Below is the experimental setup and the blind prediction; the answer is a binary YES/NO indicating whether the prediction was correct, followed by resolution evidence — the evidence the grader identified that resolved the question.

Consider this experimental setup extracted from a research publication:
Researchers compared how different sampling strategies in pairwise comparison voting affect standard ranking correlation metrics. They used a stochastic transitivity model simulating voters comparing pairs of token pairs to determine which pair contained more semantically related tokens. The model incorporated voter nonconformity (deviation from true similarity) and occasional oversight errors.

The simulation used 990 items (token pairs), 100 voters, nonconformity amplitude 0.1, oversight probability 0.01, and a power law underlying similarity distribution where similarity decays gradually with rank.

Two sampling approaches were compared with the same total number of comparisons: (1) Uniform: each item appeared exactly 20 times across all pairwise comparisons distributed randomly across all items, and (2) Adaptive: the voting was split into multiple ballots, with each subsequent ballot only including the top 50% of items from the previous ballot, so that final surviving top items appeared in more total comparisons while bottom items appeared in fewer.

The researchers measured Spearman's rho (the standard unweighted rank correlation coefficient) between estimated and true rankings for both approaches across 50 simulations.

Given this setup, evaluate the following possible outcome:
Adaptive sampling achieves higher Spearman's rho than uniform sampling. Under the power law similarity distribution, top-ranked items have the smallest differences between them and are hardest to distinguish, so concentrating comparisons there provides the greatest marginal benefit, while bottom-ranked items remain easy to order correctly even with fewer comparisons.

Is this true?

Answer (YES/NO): NO